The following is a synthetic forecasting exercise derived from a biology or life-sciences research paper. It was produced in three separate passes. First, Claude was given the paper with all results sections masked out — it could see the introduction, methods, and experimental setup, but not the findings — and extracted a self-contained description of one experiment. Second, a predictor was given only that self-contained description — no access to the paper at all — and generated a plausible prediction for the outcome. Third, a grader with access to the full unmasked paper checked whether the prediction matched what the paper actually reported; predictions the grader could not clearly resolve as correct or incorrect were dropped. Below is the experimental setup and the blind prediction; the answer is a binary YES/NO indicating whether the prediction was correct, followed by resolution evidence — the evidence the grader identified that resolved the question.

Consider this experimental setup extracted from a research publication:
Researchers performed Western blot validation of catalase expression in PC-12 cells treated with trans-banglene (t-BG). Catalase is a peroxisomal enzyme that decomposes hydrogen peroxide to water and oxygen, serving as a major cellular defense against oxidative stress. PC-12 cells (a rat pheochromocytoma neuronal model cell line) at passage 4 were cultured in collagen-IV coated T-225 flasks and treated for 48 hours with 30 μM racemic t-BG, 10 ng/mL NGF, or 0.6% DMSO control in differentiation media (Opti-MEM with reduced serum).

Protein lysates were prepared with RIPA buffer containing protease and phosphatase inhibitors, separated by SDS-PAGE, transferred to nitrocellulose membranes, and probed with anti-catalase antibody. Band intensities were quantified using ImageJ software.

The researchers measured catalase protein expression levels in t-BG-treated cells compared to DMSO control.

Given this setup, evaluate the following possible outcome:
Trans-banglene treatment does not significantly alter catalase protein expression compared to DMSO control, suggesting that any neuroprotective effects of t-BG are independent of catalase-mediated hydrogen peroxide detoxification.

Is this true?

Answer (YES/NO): NO